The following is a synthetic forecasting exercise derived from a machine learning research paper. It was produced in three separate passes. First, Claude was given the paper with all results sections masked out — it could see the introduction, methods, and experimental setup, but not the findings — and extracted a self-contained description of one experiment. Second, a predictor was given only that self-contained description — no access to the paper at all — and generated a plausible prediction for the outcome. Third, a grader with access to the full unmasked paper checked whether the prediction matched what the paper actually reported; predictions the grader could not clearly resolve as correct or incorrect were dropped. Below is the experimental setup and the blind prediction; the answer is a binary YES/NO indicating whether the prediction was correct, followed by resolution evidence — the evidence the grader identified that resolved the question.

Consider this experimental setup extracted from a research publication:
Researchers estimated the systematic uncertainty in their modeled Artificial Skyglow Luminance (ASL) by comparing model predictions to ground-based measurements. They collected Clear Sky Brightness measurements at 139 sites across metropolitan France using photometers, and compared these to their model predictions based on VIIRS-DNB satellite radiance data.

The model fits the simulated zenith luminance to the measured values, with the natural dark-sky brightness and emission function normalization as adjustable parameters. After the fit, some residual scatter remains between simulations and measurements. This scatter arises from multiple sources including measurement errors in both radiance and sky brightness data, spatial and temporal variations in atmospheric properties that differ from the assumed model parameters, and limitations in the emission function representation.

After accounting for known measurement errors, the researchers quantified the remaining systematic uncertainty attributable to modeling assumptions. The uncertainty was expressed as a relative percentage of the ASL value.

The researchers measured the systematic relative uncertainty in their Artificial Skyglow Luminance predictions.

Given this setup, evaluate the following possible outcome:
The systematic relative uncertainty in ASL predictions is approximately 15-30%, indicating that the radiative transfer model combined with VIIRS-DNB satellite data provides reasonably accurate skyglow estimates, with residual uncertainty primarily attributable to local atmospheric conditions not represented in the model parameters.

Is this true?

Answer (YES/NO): YES